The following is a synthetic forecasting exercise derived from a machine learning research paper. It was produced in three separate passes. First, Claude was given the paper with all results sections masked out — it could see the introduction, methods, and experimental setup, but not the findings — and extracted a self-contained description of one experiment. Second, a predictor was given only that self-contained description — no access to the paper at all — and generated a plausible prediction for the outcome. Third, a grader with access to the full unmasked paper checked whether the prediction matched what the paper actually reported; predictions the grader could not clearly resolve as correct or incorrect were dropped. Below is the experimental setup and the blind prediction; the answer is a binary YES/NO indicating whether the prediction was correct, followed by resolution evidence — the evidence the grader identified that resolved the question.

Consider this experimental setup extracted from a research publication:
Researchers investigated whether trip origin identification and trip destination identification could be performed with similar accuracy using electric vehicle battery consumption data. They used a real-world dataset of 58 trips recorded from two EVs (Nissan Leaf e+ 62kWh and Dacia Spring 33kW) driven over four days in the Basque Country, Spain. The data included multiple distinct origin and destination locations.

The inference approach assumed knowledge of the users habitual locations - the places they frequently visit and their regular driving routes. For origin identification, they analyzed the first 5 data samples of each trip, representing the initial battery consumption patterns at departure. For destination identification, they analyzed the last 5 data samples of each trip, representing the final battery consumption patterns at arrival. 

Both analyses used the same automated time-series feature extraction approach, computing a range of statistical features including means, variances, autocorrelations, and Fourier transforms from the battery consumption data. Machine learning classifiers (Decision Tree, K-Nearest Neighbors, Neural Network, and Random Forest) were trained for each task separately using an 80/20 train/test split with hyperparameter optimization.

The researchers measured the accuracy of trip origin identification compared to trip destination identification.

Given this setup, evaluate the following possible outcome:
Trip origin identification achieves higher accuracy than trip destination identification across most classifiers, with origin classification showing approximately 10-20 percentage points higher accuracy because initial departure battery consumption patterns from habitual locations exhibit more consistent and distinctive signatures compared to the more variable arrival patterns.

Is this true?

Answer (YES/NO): NO